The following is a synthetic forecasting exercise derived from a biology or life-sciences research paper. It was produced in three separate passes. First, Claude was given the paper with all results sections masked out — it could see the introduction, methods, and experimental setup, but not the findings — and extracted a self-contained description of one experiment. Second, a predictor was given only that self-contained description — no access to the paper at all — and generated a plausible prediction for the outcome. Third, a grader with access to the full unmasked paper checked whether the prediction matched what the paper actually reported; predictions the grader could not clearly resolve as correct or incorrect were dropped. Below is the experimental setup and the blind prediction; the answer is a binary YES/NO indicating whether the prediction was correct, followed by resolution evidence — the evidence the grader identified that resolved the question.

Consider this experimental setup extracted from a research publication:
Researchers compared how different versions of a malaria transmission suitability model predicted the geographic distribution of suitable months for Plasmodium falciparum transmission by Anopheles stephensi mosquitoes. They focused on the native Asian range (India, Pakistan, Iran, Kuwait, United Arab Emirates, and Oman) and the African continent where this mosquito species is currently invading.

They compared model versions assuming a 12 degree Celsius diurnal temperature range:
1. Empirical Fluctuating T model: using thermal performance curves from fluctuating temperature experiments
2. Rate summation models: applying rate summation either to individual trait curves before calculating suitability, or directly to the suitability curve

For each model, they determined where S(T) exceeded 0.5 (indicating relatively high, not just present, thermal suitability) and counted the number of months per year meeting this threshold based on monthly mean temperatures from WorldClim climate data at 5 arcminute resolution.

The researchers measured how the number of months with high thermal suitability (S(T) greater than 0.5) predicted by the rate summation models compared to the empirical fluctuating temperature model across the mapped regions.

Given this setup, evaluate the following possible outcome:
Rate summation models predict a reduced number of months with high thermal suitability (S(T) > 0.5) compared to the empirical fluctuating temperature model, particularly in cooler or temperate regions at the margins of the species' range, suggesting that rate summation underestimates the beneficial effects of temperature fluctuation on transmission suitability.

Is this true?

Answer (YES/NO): NO